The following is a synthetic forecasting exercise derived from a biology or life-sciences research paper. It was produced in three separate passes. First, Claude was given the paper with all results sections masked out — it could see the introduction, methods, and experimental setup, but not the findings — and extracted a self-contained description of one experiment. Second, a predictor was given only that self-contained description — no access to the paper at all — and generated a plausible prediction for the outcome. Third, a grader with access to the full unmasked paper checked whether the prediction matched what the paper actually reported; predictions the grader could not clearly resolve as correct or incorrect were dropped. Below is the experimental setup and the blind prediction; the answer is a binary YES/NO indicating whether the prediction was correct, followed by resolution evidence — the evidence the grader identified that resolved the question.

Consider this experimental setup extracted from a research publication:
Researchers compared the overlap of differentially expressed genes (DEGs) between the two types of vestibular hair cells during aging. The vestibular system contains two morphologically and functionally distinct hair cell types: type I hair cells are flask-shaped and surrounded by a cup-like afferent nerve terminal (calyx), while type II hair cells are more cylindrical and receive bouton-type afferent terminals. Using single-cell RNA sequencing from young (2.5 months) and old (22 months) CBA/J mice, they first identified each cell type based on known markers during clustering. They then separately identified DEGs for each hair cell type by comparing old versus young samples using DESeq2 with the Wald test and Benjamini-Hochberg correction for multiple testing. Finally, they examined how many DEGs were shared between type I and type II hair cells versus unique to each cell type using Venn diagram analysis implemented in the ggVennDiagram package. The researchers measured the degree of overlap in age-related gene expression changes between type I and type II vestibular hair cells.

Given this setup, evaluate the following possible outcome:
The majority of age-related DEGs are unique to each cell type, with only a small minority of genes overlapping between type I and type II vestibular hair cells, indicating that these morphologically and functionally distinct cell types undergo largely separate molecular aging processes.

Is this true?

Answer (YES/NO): NO